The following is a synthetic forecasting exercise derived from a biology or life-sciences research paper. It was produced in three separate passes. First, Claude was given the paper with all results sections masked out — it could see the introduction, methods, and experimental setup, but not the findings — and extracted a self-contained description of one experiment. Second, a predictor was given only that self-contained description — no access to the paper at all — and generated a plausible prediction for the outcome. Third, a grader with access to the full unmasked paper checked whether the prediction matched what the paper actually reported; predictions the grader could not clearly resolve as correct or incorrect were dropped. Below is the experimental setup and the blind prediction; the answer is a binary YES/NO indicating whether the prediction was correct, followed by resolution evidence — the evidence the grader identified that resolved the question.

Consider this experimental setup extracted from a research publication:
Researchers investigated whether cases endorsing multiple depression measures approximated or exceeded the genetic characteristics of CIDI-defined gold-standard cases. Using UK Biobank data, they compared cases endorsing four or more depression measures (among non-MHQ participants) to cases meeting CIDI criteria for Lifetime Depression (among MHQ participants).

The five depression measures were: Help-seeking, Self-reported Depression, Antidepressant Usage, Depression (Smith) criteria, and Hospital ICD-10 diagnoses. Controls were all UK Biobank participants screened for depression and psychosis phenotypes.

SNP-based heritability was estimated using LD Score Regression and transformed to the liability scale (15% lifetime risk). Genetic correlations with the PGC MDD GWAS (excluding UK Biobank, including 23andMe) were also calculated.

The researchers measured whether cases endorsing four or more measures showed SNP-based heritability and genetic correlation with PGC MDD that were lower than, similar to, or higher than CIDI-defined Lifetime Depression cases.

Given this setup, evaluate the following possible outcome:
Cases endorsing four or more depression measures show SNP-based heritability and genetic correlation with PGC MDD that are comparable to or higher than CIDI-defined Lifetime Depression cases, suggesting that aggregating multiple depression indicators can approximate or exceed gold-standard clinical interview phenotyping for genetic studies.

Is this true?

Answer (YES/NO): YES